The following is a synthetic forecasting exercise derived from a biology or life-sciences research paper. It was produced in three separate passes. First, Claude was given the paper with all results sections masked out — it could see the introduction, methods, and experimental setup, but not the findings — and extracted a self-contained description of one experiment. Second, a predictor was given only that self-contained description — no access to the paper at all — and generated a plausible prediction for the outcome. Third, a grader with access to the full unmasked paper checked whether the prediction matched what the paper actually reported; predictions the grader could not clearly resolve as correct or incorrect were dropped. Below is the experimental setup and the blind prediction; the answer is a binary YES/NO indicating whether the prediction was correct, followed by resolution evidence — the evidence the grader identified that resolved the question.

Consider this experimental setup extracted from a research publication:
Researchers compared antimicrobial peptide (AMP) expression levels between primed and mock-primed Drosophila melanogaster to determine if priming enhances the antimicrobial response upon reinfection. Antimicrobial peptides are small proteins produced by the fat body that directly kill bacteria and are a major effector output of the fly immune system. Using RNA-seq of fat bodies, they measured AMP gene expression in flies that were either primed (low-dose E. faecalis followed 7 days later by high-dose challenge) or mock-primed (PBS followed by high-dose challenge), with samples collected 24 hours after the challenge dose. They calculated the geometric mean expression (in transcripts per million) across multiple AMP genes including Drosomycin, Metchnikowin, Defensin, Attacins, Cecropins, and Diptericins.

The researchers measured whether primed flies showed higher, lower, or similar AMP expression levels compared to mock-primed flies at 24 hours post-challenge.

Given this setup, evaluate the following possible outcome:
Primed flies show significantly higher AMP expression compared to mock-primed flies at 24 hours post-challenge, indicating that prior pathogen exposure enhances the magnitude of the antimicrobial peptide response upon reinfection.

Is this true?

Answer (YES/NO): NO